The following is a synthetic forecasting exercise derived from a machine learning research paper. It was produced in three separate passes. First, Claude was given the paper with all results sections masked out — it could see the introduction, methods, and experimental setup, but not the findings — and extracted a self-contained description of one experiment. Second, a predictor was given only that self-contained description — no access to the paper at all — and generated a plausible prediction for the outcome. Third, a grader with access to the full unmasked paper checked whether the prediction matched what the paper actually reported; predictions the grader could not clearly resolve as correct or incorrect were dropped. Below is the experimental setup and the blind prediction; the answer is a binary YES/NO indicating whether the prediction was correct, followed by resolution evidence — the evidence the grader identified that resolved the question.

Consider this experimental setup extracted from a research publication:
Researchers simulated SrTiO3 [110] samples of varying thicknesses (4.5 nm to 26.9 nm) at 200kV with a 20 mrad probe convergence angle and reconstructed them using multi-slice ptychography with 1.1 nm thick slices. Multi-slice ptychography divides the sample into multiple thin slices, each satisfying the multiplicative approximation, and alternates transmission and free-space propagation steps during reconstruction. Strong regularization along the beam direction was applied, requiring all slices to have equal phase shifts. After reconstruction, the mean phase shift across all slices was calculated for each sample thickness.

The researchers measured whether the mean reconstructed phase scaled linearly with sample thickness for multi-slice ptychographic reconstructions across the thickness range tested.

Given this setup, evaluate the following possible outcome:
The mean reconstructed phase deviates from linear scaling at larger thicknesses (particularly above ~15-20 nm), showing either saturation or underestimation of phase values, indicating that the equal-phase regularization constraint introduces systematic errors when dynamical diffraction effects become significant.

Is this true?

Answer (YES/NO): NO